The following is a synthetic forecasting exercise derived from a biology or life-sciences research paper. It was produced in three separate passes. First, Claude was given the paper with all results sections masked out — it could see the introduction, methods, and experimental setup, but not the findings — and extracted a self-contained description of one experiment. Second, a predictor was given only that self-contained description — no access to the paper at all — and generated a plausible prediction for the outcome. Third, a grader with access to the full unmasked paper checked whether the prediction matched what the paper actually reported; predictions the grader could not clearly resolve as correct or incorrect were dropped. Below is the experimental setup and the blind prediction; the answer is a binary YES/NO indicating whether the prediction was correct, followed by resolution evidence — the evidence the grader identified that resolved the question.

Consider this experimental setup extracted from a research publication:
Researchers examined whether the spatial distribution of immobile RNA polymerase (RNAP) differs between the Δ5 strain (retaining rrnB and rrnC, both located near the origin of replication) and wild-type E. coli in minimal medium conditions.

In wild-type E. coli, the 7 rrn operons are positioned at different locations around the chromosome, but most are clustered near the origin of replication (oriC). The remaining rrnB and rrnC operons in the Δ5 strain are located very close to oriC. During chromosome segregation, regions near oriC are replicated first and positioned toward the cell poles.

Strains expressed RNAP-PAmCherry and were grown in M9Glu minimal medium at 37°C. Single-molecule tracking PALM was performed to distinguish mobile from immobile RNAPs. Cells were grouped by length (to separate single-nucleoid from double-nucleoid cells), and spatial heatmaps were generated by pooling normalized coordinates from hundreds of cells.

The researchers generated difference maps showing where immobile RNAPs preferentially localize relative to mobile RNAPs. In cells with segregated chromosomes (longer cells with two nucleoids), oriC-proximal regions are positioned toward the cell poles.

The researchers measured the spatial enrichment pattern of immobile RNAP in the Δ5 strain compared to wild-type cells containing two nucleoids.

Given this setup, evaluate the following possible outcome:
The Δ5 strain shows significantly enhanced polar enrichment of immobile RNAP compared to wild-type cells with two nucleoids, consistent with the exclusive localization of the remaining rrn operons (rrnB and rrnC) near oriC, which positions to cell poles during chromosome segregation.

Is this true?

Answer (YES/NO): YES